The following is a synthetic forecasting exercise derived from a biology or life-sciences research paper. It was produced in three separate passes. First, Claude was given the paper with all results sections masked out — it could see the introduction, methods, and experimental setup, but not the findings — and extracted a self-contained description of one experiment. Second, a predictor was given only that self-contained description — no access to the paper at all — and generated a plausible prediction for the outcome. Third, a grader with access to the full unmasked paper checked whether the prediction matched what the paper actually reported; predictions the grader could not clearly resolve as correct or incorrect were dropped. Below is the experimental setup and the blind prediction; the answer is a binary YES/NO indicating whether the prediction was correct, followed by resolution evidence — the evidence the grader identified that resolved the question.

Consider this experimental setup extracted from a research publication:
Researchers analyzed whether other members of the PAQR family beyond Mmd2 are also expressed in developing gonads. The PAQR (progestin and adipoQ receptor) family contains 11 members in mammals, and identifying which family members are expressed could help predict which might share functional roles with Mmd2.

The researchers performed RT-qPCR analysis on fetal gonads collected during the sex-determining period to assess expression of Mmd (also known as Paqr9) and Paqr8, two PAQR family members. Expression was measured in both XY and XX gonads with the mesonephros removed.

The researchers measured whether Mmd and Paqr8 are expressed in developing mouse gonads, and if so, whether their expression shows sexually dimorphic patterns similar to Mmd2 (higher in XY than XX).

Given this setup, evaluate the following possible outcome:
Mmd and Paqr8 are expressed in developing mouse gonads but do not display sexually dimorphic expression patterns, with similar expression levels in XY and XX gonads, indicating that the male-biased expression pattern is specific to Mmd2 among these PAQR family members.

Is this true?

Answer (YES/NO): NO